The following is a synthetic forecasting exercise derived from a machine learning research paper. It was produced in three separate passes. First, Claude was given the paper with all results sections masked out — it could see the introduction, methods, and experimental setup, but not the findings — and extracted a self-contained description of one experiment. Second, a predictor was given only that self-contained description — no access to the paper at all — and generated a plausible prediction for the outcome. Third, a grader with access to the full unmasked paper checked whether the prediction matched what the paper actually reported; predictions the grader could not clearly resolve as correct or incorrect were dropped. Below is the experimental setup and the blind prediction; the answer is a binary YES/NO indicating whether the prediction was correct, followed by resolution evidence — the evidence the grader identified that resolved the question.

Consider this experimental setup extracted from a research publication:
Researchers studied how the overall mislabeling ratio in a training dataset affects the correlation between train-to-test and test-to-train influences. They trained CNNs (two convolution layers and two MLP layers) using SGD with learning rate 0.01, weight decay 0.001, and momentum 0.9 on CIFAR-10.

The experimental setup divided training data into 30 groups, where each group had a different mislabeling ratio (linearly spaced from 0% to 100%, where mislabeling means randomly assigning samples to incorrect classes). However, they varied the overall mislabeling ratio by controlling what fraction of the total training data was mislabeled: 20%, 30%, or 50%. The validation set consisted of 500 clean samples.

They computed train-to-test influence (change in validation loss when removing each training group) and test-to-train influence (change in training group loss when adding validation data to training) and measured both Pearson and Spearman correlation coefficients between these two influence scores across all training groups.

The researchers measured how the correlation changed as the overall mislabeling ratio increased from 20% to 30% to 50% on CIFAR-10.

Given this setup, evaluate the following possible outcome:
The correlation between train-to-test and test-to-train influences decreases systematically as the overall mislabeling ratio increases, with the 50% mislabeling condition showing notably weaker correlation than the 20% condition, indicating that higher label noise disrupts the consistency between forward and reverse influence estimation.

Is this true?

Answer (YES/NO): NO